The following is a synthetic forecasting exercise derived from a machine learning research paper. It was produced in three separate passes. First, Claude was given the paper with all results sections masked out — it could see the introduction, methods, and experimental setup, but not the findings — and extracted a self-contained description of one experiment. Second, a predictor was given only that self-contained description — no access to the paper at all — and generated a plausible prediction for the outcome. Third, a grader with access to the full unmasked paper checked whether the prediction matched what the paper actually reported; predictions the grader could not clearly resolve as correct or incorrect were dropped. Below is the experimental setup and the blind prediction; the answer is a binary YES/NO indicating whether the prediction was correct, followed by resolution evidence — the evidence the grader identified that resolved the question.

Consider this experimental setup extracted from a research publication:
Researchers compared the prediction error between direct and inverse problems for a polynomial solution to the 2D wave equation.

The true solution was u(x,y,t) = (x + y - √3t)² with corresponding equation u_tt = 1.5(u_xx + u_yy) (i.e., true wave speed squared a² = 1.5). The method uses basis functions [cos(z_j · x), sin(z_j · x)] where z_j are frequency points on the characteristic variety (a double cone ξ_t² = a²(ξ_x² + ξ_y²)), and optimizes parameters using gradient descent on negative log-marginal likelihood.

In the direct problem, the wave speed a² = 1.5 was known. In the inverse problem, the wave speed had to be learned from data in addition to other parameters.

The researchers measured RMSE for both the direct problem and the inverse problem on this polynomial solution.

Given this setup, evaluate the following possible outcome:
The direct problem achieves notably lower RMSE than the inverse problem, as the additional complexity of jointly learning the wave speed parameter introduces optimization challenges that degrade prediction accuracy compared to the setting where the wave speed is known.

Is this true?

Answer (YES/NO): NO